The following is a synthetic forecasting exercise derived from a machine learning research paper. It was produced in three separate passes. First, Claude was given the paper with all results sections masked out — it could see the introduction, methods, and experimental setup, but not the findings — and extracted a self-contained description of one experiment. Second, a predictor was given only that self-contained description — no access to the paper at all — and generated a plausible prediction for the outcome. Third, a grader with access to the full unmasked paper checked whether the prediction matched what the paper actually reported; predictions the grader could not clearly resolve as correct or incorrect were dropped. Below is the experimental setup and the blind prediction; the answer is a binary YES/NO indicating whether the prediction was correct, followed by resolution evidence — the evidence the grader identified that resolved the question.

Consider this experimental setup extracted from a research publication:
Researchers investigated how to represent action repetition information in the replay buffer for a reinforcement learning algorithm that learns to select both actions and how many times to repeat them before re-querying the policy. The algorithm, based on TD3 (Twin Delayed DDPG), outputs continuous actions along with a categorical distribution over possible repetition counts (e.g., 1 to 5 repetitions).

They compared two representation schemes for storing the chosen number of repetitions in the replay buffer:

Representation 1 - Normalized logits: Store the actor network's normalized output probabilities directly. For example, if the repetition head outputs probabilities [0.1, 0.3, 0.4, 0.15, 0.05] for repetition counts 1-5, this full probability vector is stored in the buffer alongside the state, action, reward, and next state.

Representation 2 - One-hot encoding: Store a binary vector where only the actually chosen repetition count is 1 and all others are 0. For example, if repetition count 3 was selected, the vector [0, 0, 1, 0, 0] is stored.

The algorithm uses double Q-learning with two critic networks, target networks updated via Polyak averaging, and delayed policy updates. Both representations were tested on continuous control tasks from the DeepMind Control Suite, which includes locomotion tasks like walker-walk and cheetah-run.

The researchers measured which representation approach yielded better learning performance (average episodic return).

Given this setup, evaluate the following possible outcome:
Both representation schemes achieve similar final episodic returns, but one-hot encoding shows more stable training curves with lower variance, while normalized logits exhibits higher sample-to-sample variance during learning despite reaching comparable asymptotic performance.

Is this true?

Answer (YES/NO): NO